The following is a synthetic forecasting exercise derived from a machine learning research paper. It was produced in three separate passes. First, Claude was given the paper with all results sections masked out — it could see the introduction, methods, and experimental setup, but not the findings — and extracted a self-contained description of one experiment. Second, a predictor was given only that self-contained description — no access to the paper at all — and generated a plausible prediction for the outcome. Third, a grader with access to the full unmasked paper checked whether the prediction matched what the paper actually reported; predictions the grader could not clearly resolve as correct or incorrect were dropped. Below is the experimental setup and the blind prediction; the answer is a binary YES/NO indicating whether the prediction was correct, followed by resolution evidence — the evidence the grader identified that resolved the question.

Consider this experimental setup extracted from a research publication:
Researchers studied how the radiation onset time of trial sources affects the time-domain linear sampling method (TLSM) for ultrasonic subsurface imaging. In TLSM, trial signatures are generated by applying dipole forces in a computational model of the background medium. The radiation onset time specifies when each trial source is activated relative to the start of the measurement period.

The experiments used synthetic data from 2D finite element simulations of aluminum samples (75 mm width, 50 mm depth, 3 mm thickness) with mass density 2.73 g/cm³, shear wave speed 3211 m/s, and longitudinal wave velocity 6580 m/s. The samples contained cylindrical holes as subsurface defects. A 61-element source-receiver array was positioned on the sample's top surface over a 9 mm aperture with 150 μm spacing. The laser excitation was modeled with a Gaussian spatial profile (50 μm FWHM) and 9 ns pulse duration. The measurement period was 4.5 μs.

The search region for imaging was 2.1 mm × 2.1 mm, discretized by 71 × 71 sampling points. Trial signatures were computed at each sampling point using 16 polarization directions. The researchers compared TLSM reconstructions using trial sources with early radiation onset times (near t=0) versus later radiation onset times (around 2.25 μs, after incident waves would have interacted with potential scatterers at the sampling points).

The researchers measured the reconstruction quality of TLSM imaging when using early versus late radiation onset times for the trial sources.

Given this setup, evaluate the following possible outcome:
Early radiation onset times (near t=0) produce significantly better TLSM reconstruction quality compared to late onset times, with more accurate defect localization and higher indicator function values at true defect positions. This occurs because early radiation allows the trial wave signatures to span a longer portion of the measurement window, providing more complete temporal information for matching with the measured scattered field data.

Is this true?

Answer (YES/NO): NO